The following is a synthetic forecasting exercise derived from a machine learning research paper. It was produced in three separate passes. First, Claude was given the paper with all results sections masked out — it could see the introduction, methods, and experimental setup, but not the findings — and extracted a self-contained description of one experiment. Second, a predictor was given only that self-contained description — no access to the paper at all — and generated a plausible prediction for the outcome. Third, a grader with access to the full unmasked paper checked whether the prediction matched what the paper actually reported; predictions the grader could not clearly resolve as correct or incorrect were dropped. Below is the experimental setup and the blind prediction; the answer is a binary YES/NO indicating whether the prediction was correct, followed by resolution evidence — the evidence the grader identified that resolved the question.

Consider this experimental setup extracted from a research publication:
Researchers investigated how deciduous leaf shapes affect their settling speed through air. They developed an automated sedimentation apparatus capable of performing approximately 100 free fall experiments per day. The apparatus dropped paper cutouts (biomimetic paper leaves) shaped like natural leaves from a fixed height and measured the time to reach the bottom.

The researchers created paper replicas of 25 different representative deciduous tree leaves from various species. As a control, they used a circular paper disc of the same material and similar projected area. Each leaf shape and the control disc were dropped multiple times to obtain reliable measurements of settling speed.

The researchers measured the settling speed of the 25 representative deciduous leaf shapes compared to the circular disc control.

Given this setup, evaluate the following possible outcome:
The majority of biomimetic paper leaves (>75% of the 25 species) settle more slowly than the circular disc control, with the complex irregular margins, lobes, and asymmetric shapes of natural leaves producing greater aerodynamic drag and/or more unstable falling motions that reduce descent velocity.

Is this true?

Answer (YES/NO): NO